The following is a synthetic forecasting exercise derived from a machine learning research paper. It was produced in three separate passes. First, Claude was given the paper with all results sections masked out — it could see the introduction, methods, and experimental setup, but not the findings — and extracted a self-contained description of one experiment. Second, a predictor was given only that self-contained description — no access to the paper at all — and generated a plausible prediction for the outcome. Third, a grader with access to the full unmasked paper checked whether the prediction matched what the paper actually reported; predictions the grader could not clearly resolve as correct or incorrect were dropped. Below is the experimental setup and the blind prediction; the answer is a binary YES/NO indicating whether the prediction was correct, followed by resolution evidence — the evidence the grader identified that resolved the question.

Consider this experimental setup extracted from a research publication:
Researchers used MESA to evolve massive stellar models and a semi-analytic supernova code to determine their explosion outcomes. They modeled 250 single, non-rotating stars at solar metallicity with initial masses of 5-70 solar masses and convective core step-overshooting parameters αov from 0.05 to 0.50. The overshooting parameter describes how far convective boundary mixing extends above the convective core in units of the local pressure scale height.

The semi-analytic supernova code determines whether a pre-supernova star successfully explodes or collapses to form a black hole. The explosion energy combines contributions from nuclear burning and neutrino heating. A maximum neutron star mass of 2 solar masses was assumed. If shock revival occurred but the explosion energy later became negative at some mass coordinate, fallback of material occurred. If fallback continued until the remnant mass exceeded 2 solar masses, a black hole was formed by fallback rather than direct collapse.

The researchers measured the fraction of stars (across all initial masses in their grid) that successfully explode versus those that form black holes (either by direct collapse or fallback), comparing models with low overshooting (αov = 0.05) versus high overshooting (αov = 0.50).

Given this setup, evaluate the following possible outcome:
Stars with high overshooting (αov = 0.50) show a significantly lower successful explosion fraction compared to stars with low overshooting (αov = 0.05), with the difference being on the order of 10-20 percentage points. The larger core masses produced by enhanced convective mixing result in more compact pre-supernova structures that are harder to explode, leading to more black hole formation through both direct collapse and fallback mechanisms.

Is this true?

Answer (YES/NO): NO